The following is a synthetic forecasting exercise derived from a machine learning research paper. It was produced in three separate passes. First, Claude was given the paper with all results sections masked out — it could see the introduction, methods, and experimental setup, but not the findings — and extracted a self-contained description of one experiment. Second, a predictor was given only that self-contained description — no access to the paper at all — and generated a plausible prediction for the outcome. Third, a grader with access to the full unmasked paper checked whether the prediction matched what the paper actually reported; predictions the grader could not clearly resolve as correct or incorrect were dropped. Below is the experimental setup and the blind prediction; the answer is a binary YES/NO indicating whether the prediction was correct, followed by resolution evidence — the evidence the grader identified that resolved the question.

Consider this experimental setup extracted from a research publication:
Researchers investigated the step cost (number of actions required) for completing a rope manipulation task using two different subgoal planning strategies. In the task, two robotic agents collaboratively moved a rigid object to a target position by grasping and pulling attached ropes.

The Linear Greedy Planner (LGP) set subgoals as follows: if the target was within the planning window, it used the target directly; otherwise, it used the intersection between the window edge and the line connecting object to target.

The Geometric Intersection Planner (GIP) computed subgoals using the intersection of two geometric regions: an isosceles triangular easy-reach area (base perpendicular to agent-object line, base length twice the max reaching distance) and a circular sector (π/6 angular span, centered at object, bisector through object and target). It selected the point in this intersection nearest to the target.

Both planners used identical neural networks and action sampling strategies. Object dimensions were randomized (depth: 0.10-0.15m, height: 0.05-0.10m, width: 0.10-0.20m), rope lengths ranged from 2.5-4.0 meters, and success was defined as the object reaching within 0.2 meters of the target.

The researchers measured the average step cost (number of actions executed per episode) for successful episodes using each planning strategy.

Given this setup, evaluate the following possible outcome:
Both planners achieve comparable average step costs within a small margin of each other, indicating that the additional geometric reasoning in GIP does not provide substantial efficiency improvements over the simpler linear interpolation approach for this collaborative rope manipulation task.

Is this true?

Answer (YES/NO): NO